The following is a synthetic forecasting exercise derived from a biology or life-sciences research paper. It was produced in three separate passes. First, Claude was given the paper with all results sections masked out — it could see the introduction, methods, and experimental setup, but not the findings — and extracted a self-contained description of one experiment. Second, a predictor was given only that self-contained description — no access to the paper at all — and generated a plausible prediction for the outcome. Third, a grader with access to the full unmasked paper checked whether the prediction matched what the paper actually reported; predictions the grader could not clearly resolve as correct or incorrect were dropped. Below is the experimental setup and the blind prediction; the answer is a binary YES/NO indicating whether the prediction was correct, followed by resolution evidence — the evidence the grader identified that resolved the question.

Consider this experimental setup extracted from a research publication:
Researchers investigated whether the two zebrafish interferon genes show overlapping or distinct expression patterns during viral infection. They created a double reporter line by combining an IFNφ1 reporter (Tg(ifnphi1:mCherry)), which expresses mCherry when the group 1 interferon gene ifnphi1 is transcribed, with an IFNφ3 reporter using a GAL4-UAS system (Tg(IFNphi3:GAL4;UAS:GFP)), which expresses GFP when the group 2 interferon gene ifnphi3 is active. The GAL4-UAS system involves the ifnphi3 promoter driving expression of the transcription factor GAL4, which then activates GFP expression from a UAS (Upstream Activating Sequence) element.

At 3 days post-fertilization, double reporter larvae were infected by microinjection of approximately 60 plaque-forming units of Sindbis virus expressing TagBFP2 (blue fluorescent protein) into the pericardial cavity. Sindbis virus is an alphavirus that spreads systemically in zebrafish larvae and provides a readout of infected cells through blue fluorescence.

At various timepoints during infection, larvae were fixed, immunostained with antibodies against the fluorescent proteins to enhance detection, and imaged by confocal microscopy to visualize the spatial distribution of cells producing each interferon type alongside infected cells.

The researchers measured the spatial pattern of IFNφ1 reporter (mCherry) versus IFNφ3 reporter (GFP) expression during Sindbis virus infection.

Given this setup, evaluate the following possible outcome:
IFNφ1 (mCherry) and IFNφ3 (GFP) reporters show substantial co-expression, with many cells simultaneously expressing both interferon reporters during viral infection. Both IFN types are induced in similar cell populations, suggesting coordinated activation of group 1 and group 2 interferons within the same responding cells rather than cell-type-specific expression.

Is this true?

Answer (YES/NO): NO